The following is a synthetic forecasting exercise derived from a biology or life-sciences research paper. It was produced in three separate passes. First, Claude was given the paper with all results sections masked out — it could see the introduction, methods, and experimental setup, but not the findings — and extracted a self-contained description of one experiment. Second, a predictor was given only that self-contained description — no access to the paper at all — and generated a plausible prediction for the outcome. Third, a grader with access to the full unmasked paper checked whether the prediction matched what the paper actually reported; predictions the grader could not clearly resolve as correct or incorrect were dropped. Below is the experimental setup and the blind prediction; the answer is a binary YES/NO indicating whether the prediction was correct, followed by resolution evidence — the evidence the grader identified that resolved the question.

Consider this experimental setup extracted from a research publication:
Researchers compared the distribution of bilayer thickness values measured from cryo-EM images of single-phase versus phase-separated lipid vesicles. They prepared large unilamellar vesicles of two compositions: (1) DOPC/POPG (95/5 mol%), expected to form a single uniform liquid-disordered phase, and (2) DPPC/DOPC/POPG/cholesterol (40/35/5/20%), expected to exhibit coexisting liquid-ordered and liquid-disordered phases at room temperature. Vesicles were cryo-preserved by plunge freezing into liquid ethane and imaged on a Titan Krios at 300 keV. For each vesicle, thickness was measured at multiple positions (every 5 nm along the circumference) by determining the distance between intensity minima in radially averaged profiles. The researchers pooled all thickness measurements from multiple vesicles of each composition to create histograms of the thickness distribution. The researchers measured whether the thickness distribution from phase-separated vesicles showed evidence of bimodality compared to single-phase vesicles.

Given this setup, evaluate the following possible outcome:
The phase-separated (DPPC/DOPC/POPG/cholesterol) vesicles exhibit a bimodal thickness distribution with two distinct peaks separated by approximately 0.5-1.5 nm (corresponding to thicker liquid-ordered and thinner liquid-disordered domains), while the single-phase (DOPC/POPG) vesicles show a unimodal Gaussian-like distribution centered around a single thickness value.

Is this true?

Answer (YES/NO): YES